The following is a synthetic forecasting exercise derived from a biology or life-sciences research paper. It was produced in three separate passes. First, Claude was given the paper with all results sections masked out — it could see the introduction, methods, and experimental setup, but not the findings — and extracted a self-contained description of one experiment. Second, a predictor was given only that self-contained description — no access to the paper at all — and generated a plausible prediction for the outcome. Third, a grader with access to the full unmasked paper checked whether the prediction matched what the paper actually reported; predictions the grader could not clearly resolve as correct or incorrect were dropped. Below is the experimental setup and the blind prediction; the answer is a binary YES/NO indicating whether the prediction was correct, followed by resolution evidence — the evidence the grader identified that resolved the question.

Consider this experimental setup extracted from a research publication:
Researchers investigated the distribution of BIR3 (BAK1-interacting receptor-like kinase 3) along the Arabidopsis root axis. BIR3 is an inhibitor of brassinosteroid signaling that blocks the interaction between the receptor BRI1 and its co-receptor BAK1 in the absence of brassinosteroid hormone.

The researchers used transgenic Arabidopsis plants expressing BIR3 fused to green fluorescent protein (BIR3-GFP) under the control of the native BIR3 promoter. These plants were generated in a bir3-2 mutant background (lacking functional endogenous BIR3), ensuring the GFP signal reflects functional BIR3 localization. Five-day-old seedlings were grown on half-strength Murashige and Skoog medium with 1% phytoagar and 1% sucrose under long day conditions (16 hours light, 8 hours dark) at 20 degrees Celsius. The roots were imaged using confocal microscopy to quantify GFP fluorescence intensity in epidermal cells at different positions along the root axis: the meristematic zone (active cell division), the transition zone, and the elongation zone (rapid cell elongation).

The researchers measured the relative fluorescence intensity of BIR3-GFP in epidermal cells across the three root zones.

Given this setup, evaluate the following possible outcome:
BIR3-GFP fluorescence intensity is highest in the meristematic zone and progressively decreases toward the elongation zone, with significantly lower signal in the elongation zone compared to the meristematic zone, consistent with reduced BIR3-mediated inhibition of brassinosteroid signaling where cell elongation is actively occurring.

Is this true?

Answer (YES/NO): NO